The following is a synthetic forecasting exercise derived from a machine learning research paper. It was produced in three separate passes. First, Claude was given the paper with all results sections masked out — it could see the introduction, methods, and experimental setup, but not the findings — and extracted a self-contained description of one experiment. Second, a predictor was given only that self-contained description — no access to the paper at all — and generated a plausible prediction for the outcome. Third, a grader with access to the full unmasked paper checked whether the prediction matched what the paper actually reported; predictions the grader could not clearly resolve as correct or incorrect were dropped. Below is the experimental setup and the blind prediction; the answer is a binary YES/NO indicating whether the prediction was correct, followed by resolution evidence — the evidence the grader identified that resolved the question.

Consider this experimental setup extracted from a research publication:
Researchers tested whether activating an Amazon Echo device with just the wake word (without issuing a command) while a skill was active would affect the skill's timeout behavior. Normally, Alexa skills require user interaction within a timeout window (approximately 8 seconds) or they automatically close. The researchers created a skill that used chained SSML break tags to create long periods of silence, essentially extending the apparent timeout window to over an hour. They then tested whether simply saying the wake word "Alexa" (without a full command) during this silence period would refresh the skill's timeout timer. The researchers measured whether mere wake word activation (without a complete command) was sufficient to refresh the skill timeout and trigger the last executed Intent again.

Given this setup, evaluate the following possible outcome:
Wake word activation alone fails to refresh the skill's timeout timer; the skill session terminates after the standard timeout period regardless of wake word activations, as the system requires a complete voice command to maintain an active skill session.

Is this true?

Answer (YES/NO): NO